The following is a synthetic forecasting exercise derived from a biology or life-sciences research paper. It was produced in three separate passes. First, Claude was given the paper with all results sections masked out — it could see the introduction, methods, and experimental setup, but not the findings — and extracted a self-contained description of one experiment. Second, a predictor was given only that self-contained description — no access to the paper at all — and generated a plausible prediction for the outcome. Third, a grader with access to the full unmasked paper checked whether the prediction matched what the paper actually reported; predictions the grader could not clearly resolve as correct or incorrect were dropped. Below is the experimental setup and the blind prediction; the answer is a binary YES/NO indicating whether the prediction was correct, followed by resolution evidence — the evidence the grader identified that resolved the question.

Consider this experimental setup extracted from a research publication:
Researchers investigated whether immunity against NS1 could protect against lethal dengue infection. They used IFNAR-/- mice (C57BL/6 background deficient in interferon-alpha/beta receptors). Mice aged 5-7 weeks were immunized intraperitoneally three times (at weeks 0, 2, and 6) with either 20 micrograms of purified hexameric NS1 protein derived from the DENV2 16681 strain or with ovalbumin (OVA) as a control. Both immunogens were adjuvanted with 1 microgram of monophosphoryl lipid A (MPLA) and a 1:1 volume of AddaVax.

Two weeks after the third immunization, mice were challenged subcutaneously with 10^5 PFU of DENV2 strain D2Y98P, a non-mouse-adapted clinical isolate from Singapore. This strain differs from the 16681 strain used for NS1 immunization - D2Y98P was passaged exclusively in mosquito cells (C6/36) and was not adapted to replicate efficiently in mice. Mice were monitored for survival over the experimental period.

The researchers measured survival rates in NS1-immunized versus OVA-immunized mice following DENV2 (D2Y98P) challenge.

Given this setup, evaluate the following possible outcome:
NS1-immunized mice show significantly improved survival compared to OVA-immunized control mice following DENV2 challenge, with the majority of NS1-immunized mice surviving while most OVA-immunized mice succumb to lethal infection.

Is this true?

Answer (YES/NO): NO